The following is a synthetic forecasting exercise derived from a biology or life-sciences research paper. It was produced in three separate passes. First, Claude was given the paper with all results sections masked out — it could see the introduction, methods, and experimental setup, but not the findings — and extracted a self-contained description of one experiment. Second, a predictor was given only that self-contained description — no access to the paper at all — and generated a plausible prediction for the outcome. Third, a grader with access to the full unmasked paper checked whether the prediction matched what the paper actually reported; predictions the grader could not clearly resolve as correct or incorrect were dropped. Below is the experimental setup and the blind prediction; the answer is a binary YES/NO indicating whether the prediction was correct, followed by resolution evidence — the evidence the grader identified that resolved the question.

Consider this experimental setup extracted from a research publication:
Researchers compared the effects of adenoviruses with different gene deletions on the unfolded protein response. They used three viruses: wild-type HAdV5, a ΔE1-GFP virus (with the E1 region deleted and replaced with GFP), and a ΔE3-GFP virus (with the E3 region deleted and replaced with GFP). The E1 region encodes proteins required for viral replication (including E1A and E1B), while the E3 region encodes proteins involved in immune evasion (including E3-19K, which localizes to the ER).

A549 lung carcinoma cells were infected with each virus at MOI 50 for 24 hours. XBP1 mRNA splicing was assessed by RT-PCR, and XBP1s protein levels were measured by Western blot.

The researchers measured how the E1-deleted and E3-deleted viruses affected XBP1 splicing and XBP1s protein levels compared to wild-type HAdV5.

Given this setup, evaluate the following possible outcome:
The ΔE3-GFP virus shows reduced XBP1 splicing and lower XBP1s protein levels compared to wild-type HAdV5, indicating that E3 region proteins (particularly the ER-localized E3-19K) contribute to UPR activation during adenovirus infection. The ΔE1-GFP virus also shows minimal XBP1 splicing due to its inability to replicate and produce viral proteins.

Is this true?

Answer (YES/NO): NO